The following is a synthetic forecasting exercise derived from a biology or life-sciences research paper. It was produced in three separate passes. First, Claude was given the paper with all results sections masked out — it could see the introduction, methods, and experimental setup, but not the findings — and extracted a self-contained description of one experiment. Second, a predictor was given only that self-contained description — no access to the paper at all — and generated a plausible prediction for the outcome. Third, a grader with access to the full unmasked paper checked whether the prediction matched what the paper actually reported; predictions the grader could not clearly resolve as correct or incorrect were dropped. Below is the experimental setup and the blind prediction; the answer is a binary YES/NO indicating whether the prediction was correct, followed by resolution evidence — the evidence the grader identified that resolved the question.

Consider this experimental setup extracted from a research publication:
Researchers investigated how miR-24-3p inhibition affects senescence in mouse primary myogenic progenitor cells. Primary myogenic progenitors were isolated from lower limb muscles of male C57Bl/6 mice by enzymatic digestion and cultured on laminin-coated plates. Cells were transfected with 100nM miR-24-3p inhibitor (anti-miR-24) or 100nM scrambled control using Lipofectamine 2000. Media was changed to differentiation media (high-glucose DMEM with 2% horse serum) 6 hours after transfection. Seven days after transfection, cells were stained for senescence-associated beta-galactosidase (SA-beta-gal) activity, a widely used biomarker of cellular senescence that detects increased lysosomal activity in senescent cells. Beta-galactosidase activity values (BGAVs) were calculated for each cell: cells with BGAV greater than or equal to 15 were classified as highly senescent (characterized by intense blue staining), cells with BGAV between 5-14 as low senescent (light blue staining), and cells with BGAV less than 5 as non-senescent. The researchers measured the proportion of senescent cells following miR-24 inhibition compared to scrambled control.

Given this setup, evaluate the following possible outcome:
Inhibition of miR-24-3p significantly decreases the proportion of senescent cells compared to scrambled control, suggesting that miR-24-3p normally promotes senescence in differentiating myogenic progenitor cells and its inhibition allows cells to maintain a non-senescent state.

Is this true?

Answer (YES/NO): NO